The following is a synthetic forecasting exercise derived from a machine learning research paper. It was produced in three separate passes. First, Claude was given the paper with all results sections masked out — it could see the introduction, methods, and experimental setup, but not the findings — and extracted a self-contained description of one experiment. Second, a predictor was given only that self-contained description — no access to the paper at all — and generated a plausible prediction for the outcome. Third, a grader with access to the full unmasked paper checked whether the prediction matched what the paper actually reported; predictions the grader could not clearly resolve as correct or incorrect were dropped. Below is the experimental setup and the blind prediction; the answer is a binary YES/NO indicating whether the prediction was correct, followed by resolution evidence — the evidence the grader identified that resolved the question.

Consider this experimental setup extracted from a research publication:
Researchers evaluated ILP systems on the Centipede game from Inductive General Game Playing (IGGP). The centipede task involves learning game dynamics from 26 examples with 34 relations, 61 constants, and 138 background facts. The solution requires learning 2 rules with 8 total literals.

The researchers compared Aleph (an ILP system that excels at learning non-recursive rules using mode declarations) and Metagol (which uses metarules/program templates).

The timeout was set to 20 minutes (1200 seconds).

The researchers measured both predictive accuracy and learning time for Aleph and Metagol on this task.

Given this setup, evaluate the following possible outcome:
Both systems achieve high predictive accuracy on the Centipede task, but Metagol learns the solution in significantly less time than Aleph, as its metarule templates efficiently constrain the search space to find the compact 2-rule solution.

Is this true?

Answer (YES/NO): NO